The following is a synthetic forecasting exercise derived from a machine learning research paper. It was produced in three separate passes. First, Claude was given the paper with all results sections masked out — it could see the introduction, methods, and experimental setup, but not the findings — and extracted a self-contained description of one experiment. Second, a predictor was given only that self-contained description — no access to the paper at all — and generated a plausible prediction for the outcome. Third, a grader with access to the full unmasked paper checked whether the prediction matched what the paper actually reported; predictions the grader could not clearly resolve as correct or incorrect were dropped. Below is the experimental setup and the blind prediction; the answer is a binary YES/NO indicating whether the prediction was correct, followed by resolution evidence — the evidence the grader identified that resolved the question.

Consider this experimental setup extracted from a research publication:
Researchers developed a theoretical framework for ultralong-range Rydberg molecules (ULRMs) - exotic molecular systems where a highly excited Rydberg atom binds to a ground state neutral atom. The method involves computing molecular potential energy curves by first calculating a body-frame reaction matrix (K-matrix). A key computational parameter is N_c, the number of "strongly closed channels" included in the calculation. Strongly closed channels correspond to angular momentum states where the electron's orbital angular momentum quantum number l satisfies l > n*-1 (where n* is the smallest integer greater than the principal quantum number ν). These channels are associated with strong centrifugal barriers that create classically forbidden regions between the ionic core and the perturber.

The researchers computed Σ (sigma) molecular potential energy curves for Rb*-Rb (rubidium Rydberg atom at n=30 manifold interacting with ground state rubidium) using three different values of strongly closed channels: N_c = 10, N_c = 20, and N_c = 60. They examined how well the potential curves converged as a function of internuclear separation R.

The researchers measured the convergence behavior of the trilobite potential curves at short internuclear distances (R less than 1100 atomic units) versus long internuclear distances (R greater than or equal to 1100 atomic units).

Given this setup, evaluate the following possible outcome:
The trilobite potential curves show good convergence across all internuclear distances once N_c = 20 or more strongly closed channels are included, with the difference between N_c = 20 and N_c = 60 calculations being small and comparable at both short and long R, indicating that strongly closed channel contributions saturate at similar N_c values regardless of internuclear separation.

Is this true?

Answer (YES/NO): NO